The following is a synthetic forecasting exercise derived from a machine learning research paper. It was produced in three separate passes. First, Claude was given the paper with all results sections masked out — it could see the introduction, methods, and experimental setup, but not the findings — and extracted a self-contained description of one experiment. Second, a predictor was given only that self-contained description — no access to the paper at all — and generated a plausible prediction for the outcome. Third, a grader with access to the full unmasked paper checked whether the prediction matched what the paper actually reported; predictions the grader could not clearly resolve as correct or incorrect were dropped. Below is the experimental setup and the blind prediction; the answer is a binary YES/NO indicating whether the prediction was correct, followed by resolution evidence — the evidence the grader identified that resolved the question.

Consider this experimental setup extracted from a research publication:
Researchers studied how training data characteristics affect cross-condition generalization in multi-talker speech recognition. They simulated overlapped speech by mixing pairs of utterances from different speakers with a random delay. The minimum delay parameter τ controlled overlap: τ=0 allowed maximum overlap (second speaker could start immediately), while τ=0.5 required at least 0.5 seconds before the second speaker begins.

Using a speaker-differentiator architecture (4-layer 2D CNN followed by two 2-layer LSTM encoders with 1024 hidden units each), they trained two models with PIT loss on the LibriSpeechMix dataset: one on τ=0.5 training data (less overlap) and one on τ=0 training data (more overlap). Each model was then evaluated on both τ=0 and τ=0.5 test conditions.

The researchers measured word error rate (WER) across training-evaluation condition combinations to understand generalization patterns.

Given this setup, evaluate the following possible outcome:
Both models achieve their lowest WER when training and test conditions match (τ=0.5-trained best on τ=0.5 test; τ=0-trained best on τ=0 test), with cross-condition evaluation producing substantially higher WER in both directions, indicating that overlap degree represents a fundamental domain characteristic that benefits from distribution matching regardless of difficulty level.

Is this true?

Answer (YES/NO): NO